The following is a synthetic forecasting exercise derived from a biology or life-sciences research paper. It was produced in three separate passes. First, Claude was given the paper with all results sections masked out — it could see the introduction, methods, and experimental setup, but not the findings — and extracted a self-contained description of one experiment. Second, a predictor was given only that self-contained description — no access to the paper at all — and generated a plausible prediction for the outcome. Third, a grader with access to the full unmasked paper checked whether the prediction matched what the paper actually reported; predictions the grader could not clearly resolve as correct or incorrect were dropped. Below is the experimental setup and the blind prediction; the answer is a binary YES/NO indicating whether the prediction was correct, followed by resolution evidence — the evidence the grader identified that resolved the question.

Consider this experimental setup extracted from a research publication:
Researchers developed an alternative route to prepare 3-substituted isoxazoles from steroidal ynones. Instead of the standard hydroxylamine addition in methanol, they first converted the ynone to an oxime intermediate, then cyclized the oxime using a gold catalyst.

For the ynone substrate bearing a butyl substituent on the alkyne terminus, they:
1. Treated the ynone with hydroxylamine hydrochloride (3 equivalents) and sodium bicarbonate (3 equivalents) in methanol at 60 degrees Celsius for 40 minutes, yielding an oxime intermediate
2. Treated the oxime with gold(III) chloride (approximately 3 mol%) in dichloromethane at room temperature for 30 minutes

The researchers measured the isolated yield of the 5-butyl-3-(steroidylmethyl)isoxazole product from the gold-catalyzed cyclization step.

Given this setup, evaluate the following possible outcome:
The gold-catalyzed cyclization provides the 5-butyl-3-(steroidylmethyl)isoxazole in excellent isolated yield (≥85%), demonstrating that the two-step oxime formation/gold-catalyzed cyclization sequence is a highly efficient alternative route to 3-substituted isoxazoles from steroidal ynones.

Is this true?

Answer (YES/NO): NO